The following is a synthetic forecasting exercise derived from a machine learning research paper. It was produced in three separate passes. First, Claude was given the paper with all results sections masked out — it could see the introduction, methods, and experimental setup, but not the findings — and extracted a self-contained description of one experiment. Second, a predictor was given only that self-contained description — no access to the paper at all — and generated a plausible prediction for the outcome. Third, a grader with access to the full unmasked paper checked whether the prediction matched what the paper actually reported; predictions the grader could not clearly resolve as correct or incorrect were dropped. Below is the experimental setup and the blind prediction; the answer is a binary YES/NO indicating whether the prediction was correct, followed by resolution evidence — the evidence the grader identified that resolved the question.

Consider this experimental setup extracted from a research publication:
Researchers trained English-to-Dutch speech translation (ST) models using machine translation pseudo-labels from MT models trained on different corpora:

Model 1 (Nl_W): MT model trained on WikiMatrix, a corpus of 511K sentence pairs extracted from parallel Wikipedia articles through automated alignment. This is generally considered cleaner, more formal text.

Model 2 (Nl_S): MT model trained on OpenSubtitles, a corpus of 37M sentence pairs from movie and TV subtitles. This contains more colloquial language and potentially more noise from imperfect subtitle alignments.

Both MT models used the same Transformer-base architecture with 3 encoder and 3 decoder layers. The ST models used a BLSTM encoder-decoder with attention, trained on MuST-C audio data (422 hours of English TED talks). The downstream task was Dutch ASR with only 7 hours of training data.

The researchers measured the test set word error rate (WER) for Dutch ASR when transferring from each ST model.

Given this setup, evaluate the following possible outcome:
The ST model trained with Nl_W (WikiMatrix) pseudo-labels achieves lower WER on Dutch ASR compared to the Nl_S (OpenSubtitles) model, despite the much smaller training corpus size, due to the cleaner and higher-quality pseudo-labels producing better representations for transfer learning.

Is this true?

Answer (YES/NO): YES